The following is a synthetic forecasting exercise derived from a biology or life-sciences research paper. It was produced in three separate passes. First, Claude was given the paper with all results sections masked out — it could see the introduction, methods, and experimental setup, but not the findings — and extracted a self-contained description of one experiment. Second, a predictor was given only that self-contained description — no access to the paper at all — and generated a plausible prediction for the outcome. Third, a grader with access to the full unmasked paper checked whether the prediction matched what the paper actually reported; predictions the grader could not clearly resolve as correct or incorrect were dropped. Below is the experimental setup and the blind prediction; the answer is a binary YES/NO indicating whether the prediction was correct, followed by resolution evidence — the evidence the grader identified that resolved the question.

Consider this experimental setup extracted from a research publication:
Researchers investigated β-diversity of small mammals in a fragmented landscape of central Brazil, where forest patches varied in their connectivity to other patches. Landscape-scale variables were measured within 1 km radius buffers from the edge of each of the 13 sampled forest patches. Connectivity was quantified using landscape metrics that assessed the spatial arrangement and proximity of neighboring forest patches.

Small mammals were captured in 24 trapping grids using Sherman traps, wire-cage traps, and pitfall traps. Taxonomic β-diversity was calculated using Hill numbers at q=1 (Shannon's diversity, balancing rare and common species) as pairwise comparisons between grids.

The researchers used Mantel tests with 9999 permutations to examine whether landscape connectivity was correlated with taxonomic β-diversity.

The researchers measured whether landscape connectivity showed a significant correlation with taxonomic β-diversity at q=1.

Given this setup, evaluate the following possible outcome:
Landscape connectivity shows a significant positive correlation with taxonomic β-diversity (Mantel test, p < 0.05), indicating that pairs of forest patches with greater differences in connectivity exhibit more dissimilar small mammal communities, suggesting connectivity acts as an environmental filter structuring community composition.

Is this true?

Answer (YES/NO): NO